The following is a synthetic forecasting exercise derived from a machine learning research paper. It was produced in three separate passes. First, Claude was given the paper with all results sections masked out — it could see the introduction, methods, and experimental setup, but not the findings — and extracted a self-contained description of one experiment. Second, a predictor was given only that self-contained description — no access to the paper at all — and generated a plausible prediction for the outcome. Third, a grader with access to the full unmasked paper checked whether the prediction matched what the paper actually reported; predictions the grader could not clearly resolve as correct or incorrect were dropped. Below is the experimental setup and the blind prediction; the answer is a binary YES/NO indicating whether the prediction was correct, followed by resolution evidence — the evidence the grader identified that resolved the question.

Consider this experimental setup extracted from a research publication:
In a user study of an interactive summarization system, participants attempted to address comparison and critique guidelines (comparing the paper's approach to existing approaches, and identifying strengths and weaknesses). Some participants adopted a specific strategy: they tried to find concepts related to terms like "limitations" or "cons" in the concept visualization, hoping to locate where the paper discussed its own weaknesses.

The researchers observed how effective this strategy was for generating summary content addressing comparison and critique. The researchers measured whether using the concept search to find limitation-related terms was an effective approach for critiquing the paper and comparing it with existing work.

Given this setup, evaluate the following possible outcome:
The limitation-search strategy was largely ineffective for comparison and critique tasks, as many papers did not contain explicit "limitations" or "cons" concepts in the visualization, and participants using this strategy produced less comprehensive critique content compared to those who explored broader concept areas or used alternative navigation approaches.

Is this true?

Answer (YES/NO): NO